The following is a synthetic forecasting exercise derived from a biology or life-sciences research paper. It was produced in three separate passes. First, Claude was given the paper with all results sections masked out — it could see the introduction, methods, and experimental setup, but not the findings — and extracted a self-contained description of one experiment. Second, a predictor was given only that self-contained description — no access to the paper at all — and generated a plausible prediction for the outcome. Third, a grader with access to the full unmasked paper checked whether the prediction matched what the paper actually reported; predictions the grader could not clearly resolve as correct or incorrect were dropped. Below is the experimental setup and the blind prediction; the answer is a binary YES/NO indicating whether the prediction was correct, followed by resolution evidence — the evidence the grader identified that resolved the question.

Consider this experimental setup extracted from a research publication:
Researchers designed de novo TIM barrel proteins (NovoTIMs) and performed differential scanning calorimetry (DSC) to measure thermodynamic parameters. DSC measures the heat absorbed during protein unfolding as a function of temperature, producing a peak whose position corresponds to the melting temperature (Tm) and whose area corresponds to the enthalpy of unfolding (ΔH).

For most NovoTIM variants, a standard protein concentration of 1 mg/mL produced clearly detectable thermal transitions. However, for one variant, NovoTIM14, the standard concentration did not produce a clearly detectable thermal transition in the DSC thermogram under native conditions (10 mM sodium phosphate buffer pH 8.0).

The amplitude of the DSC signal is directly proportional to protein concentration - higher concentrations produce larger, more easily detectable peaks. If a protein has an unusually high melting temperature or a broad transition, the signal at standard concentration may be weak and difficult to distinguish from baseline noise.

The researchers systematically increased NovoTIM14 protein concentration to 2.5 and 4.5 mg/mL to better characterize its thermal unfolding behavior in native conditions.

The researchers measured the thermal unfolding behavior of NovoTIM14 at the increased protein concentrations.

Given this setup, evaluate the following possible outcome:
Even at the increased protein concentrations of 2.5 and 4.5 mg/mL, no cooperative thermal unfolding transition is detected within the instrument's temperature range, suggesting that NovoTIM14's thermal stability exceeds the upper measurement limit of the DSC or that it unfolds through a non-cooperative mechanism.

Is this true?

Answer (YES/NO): NO